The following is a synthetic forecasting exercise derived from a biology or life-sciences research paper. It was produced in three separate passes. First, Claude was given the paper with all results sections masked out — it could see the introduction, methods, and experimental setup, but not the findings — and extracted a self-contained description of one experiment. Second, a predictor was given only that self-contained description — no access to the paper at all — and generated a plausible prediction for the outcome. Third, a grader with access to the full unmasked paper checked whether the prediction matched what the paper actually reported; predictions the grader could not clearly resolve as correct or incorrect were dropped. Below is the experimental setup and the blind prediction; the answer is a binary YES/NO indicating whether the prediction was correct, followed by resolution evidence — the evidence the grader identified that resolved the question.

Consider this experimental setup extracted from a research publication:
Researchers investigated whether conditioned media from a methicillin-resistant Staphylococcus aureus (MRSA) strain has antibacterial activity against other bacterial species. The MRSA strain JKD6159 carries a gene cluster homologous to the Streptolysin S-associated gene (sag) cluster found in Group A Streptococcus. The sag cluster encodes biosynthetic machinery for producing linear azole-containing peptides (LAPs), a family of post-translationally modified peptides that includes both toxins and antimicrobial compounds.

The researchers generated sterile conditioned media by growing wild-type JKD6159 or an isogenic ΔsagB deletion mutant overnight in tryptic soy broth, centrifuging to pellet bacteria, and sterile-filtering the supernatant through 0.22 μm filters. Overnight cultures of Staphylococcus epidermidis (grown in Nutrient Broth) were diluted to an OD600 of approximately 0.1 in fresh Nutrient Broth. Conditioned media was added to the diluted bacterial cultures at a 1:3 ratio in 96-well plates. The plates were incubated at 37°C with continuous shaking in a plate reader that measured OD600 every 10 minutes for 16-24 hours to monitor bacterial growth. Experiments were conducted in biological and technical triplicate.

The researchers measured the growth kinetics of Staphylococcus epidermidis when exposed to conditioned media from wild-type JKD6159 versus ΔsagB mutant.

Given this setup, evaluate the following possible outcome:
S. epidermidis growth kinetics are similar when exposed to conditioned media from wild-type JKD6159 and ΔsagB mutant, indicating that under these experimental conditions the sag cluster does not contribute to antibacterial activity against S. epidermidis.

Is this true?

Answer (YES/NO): YES